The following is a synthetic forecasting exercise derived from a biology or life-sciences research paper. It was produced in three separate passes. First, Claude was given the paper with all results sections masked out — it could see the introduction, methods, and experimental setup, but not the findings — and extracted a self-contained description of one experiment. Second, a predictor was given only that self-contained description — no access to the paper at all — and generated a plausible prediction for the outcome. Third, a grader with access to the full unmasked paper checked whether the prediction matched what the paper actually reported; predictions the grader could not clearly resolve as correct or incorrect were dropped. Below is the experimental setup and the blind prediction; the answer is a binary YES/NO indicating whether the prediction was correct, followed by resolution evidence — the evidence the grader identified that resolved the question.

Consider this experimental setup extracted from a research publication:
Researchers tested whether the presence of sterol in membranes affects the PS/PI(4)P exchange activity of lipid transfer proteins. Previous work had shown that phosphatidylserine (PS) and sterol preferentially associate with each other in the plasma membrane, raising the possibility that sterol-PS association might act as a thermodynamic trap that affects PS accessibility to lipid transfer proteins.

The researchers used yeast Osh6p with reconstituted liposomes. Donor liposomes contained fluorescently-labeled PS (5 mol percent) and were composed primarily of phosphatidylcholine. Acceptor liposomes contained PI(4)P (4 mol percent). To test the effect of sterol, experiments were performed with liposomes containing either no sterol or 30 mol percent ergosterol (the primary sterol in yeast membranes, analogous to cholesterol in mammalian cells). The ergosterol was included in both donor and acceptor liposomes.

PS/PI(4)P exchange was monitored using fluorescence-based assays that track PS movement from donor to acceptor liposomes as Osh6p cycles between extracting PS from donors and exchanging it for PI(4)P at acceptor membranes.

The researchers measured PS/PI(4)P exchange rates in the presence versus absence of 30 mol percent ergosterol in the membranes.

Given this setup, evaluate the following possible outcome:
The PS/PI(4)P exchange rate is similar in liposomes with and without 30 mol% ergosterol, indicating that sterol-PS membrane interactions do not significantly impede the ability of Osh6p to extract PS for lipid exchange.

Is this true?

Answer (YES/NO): YES